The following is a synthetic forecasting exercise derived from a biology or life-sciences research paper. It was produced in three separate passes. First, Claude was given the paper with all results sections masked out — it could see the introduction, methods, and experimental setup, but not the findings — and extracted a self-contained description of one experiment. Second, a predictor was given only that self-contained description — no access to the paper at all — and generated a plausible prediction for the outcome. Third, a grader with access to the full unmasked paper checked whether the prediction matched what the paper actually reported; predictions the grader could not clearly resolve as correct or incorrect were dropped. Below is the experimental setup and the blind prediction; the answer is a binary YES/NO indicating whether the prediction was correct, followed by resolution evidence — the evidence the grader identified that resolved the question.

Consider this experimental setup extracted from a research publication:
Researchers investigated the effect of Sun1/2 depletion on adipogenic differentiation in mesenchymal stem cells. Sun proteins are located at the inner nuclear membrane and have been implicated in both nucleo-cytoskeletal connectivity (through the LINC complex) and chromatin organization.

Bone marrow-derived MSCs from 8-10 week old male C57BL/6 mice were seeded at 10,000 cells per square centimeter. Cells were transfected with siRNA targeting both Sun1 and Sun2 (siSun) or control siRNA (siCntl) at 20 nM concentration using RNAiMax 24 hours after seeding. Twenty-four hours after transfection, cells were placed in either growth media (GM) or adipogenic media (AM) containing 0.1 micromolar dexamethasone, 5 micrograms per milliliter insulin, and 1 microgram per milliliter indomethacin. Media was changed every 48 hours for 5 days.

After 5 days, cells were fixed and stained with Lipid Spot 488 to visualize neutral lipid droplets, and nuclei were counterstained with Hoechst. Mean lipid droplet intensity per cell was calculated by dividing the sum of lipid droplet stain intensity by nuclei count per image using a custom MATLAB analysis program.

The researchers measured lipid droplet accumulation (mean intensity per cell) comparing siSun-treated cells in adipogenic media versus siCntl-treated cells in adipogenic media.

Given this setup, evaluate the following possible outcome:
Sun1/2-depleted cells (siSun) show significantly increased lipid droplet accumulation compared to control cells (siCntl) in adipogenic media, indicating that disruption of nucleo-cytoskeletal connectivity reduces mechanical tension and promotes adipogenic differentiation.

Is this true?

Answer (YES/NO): NO